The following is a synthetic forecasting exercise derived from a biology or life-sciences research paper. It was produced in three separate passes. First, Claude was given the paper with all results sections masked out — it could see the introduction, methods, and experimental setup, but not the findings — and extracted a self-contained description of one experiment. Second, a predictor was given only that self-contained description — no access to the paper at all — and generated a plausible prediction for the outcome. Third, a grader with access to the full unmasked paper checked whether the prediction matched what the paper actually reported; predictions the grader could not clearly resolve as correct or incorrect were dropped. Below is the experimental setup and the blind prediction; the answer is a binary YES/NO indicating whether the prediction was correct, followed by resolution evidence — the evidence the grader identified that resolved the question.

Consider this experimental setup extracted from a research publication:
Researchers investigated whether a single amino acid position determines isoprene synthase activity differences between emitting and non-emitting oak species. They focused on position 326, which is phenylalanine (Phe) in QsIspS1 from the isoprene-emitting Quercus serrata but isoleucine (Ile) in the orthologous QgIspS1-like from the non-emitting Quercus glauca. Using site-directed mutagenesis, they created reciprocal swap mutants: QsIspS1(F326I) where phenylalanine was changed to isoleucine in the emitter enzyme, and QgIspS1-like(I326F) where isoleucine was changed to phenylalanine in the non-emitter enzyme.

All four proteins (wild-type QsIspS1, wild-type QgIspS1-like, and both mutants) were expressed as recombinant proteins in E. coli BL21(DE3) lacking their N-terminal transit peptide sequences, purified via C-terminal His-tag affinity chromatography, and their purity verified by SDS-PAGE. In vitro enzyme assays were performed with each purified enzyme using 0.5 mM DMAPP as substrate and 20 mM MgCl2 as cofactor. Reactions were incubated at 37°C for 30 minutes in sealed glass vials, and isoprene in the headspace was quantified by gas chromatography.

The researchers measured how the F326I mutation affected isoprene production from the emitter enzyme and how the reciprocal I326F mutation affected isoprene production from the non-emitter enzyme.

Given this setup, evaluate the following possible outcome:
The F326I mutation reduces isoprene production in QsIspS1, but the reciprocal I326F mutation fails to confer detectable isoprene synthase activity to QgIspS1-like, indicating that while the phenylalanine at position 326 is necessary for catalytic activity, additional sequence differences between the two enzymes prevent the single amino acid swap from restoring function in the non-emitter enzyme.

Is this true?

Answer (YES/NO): NO